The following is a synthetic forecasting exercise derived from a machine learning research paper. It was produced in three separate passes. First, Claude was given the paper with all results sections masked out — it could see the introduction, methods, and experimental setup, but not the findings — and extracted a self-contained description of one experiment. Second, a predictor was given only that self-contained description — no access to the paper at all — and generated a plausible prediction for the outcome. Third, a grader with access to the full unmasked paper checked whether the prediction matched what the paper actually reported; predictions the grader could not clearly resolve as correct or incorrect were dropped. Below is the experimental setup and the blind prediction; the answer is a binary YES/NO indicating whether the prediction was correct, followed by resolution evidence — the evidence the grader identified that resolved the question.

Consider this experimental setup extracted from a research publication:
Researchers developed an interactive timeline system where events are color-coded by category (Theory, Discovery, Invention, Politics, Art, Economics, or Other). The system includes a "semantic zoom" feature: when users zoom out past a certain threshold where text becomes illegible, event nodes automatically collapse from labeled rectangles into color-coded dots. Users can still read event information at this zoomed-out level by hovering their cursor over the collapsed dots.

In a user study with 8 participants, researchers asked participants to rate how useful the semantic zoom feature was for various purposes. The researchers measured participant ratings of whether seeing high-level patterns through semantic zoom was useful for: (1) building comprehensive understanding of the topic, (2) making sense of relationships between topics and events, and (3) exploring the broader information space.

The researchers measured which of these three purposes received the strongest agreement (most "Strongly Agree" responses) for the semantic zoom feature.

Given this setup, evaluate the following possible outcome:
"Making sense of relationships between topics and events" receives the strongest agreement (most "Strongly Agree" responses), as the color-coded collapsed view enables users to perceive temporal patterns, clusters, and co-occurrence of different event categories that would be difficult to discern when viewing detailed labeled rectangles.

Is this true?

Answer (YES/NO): NO